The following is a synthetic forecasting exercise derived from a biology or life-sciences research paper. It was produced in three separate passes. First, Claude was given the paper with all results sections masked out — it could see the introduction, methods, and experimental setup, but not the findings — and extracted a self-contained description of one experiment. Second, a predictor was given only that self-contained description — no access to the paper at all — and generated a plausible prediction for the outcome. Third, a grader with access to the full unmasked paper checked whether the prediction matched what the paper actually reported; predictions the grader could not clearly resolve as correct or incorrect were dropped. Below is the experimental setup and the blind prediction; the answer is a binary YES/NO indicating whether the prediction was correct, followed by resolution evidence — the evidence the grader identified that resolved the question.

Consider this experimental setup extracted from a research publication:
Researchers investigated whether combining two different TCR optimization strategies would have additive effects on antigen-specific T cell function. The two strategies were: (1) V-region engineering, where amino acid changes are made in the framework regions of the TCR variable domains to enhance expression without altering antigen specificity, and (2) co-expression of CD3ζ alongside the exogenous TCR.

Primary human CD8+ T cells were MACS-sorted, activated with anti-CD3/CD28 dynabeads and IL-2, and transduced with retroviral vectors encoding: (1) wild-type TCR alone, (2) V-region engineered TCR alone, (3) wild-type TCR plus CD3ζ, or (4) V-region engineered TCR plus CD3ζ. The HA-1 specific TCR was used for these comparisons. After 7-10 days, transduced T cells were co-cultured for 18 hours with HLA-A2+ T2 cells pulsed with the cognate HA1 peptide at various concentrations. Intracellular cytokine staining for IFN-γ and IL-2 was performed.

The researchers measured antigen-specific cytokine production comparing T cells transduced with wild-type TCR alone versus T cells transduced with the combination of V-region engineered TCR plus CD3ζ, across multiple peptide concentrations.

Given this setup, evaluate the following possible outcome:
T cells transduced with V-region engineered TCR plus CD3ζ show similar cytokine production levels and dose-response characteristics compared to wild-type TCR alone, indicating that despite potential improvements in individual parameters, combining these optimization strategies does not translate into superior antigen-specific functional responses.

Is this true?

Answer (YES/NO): NO